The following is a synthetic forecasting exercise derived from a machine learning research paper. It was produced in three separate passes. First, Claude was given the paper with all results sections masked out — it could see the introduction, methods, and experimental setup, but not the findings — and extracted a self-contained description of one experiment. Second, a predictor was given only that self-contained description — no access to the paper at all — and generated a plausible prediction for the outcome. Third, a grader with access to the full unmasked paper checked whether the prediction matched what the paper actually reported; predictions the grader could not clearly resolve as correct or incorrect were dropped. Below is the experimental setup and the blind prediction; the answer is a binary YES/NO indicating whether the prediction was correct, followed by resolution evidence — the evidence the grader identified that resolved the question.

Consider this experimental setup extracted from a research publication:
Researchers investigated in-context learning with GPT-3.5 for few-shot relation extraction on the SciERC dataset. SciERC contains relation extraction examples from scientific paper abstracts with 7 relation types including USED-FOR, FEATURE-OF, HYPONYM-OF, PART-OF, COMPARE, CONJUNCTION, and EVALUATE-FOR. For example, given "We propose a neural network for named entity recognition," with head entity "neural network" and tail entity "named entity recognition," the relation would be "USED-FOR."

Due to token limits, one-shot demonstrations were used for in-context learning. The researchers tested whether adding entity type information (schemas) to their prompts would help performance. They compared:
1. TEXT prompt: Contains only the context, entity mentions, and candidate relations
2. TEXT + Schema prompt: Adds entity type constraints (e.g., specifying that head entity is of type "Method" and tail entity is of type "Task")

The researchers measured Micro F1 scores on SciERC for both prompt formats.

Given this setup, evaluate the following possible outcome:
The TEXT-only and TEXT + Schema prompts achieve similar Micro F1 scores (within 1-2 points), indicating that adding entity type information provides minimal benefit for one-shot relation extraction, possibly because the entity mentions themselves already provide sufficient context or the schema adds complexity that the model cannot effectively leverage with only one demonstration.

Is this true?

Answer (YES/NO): YES